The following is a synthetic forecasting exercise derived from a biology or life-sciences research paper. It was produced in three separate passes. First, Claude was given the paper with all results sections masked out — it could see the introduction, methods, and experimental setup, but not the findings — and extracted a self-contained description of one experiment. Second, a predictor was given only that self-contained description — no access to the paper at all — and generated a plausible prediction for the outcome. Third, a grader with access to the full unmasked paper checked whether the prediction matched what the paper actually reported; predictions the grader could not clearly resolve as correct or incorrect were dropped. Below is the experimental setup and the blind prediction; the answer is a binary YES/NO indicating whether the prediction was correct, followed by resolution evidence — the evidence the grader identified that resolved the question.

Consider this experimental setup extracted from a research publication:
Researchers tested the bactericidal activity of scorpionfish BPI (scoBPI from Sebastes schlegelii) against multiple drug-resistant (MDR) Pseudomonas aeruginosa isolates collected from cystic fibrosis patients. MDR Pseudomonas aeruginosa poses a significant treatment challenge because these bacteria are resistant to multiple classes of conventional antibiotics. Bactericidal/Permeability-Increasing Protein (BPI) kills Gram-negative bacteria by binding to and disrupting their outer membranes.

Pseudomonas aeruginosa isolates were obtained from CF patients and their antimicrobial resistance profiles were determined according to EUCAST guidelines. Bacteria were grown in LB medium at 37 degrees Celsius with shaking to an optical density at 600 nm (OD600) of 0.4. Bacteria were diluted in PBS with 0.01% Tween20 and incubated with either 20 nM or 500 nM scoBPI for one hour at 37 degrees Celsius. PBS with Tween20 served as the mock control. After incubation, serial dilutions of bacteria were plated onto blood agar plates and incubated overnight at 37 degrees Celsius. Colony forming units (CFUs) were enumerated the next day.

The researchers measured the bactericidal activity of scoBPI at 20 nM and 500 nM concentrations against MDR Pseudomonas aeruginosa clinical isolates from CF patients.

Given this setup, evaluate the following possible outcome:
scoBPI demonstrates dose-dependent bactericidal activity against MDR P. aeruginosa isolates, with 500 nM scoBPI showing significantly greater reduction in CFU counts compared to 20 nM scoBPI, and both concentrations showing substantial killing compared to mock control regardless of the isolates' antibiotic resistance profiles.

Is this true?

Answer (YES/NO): NO